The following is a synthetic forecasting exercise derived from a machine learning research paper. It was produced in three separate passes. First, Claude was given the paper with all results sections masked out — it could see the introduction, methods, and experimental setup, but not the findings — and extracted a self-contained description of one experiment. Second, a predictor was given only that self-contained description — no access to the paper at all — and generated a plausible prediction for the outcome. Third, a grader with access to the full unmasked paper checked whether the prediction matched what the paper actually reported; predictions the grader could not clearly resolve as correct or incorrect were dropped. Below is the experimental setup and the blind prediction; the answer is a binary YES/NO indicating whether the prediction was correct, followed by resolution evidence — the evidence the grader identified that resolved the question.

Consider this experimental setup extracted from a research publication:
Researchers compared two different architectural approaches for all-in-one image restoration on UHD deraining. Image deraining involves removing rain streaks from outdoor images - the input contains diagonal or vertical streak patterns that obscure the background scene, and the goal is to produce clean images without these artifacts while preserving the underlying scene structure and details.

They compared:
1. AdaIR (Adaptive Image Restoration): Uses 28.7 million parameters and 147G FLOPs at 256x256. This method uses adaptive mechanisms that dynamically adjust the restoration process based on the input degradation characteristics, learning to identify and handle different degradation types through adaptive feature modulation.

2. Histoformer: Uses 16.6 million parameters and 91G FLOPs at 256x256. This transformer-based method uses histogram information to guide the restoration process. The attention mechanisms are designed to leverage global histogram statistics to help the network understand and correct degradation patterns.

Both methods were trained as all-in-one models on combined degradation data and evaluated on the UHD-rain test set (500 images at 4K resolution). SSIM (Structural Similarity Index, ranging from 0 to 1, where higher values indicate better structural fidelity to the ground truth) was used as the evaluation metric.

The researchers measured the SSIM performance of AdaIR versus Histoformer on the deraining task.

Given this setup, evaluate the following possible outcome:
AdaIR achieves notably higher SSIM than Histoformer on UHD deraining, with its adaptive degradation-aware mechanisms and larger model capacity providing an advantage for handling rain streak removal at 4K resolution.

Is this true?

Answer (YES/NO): NO